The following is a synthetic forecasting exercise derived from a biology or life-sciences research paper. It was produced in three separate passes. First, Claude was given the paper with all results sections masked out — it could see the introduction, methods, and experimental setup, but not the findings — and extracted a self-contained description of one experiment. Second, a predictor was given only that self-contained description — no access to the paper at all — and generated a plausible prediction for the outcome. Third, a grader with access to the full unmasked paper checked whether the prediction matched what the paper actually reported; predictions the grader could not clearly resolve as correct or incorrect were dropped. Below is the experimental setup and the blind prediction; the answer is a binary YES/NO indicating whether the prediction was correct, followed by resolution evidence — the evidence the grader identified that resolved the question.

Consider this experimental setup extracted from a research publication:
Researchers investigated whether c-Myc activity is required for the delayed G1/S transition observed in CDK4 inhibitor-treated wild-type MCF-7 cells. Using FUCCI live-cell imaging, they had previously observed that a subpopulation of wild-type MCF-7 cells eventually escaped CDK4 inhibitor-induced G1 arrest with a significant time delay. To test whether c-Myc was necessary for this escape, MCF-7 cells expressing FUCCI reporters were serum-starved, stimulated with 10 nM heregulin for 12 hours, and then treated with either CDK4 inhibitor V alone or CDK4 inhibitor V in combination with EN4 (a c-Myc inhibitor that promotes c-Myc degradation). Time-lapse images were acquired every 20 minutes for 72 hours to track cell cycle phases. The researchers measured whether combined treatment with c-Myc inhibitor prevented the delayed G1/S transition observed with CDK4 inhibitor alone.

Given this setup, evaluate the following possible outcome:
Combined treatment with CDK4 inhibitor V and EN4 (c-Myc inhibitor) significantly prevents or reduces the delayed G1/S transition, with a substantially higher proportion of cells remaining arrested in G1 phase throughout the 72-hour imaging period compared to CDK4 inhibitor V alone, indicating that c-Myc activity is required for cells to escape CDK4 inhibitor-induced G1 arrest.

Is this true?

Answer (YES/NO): YES